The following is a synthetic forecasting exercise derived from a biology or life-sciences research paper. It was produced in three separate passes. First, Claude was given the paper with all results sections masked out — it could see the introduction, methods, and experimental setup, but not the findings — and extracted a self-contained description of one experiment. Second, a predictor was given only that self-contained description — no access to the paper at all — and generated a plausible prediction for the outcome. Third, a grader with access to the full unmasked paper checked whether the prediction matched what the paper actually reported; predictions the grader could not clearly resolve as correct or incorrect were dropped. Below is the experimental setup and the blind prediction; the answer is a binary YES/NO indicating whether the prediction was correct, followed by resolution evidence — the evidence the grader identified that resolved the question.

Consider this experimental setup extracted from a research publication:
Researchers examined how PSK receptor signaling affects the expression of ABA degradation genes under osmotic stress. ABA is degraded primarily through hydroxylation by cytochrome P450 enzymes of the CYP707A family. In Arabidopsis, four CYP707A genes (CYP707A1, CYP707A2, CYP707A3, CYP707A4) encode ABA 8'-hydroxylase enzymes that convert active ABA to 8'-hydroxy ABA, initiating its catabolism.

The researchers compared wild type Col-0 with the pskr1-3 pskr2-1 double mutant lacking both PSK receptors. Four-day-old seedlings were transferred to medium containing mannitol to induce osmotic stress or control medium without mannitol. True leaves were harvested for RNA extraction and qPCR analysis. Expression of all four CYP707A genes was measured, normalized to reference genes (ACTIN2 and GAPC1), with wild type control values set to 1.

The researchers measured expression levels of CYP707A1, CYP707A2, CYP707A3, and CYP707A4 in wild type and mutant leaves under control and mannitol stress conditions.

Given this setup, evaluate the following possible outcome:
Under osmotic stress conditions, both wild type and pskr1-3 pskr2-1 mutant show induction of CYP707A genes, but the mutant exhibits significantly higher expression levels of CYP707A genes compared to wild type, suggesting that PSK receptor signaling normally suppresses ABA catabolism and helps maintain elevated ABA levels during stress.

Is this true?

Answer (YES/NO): NO